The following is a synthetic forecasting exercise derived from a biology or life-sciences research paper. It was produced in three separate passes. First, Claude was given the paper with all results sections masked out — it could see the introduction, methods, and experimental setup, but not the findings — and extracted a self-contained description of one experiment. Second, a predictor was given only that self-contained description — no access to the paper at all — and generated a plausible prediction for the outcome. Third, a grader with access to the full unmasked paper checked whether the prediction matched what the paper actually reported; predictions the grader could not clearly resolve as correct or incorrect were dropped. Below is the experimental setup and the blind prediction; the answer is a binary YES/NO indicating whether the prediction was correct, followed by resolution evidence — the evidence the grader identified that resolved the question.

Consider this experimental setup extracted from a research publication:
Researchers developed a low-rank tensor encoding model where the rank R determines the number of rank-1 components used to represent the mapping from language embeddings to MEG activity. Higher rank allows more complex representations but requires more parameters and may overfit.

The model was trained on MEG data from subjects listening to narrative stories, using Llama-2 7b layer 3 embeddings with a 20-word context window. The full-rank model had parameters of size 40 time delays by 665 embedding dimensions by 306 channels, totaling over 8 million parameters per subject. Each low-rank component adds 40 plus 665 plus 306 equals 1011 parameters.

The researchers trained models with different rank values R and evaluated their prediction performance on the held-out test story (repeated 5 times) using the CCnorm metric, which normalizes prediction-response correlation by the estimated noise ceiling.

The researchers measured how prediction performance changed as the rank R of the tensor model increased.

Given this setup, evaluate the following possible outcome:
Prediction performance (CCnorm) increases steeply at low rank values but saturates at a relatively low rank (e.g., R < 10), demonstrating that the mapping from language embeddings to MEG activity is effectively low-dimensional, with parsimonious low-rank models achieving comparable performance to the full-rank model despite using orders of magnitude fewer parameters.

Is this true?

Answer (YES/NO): YES